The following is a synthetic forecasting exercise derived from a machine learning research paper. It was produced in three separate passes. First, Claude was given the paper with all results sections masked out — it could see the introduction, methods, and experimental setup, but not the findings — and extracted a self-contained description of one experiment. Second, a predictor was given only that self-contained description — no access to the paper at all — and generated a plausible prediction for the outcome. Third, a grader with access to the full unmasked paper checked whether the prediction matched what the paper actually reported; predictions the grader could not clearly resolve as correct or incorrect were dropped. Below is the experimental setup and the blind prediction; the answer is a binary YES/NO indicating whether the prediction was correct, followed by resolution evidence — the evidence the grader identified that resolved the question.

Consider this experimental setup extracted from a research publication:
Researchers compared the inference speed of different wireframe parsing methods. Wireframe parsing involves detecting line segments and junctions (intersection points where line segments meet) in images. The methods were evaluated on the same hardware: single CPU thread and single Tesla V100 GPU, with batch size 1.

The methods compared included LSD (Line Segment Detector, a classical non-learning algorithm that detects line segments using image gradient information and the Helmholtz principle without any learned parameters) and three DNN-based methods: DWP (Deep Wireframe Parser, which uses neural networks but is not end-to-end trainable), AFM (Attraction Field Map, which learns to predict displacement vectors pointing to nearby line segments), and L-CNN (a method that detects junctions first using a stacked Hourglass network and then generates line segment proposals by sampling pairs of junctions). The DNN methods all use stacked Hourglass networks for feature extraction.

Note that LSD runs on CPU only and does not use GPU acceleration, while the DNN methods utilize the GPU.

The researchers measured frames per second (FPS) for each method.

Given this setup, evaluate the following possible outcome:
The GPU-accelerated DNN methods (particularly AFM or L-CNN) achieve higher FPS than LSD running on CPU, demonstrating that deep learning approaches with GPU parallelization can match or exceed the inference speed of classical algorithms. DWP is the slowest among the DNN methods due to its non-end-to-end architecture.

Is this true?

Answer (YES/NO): NO